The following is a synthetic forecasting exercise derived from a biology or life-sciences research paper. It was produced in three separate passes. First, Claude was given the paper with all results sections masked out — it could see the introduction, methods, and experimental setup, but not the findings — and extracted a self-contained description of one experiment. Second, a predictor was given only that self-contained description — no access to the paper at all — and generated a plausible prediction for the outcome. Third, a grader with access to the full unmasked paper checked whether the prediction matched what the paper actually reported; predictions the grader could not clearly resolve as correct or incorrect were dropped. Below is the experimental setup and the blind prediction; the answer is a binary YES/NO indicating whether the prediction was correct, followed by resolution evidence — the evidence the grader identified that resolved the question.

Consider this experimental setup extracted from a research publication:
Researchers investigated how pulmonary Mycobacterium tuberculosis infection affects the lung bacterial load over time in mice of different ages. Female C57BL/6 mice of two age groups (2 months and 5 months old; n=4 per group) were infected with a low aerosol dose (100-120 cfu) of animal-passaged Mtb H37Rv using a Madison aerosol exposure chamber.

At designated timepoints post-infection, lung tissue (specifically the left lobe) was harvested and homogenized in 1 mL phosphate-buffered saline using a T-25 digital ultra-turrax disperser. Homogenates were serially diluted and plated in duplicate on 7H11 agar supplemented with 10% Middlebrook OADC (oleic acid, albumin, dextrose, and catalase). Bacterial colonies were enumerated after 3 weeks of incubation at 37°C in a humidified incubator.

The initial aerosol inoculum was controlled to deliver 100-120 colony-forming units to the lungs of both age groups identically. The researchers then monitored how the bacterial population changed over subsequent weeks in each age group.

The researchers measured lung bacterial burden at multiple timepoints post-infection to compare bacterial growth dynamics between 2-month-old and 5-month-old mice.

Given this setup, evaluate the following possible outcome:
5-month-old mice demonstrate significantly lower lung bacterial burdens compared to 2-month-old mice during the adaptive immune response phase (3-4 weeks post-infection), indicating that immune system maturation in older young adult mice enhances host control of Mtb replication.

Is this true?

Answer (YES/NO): NO